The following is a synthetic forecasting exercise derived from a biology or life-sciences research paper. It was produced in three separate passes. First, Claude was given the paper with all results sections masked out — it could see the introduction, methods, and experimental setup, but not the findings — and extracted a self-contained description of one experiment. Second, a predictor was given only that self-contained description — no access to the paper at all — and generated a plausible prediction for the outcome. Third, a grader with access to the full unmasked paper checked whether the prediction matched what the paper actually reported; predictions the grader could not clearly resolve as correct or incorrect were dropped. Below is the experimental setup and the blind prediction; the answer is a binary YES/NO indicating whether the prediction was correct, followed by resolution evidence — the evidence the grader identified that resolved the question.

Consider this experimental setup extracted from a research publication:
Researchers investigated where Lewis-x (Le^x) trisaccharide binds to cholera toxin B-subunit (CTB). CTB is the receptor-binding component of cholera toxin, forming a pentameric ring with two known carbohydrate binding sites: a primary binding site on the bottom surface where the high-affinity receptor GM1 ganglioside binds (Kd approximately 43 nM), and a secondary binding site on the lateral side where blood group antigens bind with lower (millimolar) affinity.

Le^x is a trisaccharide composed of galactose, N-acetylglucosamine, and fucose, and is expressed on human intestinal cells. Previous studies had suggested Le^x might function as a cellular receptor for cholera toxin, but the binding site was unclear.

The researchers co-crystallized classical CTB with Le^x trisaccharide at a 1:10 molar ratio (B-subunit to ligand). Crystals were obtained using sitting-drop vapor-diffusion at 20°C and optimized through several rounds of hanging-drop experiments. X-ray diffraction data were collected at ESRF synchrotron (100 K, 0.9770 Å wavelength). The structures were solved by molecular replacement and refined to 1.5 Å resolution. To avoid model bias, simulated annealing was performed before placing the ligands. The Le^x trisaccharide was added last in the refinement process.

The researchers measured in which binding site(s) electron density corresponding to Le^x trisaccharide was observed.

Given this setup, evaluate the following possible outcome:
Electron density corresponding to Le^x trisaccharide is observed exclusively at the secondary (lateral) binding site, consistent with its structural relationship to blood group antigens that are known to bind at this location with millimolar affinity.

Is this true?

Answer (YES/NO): YES